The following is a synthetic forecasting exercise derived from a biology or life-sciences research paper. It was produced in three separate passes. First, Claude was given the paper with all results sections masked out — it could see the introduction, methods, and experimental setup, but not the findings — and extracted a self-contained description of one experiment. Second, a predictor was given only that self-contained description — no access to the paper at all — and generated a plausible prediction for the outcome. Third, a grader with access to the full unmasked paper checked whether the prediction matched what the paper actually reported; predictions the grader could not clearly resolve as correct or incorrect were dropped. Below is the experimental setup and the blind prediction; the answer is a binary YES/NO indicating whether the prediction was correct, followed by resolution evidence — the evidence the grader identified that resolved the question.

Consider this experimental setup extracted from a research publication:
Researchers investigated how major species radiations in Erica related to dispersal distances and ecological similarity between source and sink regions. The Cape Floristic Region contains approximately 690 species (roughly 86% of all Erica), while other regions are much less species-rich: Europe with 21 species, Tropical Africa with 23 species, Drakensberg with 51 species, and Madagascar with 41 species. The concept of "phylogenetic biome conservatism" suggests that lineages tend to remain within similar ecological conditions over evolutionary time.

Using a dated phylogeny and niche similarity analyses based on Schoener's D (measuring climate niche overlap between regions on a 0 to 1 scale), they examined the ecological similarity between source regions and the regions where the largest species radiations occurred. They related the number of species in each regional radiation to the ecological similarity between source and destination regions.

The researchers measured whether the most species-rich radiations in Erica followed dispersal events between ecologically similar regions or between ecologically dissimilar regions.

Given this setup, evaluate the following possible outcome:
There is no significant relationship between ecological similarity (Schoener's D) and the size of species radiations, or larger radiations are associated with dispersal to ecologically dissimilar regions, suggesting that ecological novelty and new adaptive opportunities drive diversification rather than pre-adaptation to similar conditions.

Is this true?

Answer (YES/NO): YES